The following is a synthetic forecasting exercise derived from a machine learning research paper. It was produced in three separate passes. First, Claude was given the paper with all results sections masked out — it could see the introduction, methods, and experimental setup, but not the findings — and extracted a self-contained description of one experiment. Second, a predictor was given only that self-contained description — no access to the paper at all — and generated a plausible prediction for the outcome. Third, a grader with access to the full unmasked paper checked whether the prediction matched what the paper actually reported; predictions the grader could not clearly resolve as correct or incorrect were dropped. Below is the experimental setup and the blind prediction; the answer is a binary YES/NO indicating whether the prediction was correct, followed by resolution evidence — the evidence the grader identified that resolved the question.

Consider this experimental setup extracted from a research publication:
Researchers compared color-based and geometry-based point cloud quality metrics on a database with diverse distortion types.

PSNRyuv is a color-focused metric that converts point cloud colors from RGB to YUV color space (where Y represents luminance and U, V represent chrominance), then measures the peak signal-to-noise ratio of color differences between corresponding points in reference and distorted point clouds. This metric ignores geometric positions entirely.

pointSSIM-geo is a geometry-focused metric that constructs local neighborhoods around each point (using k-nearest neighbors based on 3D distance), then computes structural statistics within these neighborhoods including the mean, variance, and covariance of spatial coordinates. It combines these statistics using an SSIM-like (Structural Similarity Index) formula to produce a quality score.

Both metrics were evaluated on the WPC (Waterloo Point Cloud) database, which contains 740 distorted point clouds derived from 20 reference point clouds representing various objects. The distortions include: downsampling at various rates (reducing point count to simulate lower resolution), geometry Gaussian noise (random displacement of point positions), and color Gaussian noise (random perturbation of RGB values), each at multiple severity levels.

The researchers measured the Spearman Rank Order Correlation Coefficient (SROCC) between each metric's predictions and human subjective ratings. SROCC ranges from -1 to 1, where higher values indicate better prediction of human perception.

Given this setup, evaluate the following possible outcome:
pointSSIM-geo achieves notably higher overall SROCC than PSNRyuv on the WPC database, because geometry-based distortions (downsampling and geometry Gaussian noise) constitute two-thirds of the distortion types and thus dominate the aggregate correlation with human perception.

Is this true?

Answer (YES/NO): NO